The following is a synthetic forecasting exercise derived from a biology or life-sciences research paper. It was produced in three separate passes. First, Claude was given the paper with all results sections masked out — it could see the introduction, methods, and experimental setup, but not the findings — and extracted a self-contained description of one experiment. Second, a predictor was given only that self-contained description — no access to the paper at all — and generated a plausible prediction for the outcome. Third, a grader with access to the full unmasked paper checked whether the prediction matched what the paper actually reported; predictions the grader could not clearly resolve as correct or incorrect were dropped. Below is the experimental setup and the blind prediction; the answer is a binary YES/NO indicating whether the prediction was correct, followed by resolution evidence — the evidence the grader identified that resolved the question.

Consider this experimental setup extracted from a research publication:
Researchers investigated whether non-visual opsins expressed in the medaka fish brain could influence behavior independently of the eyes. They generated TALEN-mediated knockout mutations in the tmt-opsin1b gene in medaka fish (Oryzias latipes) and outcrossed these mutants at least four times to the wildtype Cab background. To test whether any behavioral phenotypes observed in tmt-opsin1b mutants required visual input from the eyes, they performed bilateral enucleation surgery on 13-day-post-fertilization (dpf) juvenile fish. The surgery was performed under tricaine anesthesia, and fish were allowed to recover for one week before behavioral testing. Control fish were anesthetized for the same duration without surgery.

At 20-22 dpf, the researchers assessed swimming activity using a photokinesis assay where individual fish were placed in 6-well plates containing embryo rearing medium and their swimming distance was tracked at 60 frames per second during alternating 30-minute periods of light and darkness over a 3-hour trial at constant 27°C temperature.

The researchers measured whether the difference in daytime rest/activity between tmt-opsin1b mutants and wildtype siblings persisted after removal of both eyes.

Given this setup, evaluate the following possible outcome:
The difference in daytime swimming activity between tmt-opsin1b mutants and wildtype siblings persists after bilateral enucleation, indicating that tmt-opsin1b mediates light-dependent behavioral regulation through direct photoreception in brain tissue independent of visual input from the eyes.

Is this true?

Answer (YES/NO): YES